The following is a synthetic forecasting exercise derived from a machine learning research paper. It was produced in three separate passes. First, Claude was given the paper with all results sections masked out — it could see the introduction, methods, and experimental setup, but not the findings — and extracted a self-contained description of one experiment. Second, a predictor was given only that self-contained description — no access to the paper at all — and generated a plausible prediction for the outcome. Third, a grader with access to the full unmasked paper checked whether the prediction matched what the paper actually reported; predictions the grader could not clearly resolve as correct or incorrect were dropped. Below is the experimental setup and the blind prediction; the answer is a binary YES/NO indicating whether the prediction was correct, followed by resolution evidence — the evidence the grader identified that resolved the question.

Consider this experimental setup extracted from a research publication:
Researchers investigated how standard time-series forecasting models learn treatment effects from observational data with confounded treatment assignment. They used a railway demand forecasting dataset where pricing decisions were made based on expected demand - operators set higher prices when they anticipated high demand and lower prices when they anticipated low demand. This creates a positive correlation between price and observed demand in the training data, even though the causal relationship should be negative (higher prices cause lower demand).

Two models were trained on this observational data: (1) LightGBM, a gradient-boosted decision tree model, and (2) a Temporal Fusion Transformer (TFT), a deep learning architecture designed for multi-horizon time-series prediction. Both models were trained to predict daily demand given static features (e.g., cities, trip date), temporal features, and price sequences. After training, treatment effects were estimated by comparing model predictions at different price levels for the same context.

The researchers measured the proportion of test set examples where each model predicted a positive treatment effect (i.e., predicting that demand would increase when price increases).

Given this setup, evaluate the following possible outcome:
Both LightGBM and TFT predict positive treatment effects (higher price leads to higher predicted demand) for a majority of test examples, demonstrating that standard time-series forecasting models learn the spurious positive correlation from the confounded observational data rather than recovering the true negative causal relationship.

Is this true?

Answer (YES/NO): NO